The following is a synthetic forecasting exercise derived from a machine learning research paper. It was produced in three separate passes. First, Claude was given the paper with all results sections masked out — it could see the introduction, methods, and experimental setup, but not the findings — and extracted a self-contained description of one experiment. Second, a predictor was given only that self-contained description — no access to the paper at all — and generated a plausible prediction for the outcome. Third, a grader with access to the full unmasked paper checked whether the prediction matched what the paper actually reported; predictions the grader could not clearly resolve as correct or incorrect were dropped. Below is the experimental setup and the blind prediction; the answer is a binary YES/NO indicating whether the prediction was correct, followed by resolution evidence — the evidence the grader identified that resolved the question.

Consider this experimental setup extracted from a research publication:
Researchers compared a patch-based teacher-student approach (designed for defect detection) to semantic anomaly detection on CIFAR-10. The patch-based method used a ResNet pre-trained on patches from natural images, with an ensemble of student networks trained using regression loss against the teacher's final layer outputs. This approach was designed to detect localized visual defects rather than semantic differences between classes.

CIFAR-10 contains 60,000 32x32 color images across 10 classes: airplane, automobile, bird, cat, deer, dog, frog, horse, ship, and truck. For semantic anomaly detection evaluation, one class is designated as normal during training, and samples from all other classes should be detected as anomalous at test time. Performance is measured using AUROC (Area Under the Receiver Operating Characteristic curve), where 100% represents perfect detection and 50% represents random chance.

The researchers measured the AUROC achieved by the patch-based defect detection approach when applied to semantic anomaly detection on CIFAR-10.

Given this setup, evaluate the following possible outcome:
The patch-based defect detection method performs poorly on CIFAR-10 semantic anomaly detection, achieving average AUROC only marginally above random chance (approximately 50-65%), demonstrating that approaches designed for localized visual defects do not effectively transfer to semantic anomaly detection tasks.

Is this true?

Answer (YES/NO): NO